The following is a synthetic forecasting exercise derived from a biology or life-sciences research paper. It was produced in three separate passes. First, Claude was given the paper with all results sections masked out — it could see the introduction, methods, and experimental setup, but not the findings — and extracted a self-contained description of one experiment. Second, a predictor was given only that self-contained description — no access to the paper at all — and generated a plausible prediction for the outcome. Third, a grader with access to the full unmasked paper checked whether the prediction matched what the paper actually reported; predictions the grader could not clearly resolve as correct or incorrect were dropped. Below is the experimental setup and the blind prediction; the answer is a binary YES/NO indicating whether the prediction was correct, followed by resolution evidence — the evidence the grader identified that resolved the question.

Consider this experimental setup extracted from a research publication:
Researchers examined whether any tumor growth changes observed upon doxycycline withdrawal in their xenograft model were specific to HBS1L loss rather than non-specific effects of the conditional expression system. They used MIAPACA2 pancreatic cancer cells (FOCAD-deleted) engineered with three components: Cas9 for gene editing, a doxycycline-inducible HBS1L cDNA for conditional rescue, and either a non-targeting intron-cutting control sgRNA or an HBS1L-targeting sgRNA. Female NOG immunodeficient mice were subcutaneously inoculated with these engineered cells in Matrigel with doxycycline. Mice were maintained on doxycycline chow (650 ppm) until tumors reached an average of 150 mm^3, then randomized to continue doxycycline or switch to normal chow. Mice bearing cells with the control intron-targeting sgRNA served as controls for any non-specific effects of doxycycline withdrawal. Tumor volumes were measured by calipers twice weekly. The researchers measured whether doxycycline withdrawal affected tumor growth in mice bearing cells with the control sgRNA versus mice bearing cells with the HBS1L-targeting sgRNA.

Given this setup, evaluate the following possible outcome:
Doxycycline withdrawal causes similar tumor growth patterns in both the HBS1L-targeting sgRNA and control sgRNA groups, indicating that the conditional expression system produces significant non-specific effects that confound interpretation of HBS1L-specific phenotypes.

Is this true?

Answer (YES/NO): NO